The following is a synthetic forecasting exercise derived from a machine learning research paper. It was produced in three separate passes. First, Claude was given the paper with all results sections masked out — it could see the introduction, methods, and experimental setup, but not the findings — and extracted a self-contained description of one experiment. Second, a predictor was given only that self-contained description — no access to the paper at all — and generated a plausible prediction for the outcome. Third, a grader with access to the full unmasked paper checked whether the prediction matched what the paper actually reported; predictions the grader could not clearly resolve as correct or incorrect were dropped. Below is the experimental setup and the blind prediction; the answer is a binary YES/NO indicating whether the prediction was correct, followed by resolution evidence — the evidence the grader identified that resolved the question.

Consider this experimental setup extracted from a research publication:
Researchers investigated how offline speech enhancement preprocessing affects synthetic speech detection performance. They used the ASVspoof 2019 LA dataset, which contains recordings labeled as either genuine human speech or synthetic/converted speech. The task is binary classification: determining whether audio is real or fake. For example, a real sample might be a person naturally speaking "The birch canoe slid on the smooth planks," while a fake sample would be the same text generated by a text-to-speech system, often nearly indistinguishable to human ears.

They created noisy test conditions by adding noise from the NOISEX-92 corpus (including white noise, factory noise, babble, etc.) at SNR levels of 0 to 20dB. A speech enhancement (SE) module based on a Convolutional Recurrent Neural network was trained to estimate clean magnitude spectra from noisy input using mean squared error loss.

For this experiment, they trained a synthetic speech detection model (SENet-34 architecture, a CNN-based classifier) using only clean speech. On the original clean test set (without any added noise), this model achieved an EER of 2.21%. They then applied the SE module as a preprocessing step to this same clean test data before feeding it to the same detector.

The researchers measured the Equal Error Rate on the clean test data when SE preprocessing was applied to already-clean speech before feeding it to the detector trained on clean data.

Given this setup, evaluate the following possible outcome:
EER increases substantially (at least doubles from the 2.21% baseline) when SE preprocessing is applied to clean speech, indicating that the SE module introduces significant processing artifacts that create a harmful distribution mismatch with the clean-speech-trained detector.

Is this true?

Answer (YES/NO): YES